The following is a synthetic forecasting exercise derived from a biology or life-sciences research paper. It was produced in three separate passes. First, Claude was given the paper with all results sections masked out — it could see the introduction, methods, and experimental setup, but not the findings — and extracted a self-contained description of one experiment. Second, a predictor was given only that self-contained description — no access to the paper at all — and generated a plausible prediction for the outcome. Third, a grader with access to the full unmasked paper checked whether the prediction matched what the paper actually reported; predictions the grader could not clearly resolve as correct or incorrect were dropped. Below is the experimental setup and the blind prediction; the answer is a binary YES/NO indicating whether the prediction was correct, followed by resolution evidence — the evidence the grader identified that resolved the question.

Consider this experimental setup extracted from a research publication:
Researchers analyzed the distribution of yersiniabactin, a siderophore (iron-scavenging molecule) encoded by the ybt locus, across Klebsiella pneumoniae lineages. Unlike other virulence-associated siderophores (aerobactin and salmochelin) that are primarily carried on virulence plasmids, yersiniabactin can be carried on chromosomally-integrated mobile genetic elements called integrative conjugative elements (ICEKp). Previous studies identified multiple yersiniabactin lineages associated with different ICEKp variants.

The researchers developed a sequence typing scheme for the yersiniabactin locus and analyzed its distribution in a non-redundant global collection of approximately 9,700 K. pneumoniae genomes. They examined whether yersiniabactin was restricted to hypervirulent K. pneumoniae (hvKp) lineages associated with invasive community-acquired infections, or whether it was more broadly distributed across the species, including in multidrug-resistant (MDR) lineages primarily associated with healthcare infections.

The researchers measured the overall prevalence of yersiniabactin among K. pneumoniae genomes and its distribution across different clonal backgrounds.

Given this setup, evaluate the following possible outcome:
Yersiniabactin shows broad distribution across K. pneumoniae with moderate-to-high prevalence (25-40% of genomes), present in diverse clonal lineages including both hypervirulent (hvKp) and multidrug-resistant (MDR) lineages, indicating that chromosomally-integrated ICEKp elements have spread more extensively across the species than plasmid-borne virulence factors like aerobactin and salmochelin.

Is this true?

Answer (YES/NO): NO